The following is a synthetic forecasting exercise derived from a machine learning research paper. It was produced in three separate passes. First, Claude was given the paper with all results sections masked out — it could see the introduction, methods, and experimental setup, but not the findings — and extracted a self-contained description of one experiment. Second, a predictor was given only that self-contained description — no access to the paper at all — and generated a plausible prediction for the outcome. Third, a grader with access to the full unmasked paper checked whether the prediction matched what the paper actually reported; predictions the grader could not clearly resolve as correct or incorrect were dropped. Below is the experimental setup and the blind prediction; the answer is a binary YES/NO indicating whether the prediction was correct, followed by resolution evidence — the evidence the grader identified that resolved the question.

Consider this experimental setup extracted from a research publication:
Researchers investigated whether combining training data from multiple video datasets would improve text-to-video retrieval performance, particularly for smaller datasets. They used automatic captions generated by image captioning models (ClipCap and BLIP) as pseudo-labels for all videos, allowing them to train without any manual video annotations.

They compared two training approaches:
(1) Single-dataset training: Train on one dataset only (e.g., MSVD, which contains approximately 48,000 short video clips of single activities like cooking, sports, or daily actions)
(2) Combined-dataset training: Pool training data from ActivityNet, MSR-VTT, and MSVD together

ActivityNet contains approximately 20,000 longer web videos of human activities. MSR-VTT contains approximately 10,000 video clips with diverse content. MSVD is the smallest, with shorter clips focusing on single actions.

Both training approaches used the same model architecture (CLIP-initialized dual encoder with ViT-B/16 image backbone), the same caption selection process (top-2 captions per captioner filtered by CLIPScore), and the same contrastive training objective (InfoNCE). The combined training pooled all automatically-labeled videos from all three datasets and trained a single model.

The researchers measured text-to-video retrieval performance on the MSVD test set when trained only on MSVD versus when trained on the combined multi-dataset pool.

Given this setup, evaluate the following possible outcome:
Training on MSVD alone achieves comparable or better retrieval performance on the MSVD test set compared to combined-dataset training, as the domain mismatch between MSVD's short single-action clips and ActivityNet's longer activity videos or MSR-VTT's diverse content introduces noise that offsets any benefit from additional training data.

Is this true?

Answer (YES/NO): NO